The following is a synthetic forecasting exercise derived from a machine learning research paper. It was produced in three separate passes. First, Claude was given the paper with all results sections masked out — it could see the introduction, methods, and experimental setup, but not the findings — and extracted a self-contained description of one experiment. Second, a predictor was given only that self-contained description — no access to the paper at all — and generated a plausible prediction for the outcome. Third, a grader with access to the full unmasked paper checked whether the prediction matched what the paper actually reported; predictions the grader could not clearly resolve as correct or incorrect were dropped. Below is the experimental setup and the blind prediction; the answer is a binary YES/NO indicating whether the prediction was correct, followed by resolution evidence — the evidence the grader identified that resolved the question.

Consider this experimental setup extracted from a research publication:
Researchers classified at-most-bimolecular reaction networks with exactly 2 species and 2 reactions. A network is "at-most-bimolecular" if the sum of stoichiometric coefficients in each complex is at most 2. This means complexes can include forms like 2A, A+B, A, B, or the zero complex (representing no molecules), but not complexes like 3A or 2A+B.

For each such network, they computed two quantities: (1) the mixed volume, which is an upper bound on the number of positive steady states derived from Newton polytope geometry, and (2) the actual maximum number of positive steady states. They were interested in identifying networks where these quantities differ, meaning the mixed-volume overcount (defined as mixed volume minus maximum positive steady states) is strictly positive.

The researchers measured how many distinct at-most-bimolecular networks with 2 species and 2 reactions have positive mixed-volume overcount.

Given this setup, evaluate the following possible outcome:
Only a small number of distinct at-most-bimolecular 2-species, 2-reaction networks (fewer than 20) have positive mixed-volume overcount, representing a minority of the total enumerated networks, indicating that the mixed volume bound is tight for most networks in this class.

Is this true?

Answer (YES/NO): YES